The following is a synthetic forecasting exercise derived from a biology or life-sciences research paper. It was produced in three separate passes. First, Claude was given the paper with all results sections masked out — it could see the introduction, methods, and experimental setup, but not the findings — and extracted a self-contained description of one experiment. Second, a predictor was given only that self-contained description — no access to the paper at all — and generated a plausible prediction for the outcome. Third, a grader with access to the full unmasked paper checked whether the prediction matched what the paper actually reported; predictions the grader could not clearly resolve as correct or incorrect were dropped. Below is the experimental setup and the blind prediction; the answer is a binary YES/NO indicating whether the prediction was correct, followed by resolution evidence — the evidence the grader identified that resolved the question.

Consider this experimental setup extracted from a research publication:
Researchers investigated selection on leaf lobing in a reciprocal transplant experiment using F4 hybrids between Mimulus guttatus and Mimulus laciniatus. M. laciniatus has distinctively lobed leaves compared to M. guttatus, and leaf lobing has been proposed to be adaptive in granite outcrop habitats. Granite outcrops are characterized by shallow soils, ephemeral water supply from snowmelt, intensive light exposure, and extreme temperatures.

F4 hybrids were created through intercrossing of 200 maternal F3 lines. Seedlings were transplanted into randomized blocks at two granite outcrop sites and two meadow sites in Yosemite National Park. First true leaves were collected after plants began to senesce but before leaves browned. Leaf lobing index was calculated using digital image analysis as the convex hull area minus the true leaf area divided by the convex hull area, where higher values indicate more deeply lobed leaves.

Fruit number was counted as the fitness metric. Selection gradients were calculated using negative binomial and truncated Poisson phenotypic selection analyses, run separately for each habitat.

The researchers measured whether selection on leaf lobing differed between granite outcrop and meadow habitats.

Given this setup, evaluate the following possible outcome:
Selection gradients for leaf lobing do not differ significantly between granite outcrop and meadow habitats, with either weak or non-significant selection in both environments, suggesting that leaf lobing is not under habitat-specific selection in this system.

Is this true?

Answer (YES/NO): NO